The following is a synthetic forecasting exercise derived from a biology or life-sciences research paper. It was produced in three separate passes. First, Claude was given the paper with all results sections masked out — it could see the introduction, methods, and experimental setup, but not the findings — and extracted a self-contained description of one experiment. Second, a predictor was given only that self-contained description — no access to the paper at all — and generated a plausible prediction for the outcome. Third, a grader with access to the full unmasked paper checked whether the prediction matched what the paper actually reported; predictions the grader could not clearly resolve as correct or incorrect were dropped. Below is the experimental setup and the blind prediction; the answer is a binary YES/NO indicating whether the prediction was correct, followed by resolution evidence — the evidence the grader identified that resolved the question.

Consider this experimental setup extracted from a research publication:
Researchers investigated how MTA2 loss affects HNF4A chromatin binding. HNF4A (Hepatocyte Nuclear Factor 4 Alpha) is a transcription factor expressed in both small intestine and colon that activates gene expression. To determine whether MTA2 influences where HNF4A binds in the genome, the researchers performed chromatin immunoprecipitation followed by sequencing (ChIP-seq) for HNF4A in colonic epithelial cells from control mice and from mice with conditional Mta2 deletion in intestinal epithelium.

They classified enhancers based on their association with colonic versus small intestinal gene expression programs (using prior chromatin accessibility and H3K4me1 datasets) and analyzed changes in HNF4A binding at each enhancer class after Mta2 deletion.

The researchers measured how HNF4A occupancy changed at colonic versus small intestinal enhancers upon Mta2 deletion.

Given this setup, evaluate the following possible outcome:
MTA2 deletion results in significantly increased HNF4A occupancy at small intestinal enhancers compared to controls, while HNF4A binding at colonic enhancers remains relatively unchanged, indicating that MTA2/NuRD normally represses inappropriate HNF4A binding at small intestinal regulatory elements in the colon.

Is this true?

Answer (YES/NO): NO